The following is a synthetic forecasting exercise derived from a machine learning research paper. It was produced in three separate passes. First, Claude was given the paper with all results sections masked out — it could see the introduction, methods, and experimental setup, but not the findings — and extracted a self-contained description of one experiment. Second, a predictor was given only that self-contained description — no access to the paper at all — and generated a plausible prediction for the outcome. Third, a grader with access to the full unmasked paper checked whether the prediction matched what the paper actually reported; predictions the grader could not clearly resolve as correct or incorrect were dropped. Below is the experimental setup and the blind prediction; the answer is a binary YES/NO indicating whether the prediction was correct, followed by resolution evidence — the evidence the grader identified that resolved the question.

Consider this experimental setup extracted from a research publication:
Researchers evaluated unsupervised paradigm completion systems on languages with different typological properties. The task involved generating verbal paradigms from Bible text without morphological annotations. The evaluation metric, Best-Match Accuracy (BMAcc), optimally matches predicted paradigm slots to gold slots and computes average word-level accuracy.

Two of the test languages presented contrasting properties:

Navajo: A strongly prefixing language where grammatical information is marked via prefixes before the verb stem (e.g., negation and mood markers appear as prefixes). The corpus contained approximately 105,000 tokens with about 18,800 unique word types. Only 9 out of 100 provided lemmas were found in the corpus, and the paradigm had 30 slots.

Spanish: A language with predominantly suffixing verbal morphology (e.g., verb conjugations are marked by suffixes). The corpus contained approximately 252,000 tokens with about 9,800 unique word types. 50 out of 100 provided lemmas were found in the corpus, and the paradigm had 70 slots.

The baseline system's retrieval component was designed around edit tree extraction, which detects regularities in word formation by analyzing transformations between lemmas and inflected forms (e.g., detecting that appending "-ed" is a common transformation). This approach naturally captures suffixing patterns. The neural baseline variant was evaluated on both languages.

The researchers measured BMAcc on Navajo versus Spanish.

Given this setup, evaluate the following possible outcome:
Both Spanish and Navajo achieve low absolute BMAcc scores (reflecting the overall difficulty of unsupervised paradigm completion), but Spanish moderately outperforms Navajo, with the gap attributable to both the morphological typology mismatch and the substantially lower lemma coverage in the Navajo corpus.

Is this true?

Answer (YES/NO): NO